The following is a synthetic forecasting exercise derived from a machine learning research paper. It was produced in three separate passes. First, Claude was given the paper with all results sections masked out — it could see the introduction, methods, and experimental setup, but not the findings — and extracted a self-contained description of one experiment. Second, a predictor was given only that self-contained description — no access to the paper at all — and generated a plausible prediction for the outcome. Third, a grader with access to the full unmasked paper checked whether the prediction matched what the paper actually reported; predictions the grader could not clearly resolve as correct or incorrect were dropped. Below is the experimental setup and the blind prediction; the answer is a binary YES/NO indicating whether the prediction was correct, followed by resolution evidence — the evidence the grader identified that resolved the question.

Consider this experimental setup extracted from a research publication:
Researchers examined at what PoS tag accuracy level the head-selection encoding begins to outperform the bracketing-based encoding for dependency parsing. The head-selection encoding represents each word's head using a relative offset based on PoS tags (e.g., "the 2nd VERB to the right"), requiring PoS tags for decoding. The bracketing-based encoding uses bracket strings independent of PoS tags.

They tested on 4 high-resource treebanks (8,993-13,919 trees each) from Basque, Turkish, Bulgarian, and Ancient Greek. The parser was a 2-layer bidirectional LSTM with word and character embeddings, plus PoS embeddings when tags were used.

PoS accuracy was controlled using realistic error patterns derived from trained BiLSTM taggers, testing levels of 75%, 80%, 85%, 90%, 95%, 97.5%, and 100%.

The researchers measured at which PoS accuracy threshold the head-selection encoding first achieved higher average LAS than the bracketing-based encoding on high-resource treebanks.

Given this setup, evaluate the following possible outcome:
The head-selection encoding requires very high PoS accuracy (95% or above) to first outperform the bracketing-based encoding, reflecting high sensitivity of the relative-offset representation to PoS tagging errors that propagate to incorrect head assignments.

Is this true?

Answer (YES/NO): NO